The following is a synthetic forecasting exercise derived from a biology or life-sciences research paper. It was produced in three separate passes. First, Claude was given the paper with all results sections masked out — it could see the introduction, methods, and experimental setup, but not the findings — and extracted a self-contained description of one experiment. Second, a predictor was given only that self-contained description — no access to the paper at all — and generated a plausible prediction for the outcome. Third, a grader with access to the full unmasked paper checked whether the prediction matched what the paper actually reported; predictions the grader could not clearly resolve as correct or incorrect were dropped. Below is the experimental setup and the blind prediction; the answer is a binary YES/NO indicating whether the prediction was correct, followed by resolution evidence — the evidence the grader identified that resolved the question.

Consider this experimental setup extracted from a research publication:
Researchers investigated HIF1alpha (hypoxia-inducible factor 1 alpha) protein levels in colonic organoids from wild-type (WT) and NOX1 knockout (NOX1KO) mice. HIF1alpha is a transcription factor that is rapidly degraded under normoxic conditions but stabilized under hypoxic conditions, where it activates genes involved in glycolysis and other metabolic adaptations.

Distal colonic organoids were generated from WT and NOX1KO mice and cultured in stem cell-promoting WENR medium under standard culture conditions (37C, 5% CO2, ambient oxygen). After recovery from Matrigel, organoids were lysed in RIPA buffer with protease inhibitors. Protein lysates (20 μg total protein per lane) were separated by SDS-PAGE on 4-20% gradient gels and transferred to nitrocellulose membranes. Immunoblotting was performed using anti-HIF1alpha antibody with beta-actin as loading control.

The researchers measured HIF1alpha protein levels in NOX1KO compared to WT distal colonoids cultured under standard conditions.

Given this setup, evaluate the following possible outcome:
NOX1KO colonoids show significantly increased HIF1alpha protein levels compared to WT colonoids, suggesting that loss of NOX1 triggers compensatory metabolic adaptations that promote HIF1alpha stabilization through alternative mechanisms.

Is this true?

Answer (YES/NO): NO